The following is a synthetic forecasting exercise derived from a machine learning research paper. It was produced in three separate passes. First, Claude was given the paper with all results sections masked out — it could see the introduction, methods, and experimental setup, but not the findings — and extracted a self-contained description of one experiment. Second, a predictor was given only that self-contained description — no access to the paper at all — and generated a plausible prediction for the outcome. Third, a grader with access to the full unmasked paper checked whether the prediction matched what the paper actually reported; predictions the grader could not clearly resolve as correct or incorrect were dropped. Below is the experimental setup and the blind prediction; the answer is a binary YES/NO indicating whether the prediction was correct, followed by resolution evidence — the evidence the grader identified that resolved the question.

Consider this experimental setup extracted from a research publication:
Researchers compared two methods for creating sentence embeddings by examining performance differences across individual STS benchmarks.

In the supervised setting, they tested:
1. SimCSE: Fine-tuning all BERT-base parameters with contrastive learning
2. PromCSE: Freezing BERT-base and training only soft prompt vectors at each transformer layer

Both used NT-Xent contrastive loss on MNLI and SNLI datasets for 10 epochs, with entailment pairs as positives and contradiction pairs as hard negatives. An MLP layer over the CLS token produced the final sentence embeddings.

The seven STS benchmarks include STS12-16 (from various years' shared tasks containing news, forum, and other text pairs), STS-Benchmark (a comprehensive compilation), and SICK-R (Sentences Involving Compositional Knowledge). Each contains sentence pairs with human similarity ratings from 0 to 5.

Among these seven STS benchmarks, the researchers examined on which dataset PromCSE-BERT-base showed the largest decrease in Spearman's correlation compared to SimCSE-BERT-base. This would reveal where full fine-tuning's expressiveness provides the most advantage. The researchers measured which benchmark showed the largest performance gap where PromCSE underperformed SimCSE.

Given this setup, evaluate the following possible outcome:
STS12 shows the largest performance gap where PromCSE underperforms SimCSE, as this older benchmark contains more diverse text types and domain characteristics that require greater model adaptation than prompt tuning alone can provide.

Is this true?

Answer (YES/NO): NO